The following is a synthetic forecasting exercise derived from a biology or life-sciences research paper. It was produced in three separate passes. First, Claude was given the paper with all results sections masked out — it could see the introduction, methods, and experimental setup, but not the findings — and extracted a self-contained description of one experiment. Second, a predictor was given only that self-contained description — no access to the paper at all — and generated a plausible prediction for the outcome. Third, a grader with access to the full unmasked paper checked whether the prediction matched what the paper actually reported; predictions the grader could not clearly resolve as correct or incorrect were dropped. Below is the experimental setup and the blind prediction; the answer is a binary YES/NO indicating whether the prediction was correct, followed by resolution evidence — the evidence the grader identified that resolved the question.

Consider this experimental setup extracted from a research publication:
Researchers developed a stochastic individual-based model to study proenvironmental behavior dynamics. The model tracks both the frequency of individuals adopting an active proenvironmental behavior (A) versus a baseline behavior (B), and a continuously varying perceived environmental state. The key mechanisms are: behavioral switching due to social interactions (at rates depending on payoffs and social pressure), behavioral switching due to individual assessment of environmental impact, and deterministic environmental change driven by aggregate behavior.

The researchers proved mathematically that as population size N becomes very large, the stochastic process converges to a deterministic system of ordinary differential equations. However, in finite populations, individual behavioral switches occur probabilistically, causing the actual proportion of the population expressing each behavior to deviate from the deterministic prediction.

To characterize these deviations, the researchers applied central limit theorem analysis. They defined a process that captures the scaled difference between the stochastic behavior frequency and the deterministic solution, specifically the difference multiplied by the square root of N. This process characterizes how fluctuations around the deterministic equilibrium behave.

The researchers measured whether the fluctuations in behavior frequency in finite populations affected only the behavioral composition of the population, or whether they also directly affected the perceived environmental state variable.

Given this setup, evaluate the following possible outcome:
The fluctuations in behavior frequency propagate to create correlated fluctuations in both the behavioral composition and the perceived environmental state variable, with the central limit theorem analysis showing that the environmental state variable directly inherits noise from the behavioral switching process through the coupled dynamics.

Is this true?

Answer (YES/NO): NO